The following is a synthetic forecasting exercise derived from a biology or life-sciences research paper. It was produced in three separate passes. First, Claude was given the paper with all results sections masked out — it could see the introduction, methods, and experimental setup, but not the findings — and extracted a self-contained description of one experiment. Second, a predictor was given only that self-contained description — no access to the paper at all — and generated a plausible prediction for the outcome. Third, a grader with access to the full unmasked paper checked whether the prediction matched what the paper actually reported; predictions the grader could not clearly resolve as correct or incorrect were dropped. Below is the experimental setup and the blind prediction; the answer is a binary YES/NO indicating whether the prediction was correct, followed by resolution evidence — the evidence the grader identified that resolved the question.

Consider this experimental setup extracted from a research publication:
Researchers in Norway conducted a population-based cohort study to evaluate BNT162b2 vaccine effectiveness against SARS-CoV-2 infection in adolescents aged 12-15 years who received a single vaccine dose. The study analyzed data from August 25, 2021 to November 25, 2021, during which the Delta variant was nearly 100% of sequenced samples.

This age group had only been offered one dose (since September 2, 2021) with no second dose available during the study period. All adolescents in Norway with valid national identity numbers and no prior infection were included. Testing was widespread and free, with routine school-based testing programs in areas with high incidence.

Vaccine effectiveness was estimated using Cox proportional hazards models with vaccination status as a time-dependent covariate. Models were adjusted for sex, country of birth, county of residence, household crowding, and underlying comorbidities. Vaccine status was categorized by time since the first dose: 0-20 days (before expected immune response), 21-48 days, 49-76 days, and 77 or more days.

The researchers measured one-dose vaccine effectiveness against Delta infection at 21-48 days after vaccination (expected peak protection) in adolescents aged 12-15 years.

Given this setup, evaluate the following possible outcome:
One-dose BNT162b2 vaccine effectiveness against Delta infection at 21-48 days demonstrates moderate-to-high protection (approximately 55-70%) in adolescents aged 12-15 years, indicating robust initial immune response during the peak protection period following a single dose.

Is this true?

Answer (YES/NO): YES